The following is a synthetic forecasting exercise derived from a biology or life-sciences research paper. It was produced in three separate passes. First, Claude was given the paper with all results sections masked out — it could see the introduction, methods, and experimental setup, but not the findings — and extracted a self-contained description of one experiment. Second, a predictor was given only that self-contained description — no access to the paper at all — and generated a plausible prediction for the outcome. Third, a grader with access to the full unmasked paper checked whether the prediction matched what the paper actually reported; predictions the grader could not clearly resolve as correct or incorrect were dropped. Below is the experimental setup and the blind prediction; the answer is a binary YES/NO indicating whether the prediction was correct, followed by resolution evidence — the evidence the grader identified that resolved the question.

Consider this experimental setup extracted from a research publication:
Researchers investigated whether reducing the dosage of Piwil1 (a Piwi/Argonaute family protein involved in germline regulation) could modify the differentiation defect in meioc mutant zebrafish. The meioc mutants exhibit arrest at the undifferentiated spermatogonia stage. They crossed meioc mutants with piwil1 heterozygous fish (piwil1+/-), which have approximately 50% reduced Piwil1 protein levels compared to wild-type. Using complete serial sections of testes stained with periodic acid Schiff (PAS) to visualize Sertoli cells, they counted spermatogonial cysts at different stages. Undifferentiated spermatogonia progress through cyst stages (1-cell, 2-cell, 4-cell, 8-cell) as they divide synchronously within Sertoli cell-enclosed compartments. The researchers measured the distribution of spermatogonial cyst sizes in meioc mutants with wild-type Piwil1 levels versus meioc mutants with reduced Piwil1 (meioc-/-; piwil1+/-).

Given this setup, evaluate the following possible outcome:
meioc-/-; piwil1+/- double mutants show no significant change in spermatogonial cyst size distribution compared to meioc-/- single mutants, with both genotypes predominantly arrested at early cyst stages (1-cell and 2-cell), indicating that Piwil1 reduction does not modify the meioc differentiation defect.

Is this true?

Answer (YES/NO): NO